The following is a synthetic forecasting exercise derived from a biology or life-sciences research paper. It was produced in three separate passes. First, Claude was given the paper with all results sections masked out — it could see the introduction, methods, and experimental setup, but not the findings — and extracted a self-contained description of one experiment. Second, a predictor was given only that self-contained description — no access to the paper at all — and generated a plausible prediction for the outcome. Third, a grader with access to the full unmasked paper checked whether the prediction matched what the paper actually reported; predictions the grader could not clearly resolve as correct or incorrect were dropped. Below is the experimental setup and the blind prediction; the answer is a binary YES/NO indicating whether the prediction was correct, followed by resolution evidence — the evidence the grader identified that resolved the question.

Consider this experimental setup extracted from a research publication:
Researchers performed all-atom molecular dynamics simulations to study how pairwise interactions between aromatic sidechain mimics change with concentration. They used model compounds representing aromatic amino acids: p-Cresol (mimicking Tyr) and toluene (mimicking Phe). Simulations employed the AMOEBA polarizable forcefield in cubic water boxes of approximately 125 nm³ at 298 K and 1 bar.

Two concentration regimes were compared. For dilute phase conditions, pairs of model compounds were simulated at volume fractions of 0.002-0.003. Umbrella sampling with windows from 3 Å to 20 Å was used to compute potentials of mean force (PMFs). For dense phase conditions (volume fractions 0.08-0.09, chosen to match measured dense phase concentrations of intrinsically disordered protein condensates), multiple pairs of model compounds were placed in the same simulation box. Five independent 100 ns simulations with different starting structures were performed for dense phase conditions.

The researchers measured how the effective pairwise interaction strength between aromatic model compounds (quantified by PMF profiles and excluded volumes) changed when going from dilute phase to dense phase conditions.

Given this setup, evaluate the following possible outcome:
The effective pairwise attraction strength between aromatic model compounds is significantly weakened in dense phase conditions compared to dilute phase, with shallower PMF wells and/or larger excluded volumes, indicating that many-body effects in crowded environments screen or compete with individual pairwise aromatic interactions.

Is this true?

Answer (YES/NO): NO